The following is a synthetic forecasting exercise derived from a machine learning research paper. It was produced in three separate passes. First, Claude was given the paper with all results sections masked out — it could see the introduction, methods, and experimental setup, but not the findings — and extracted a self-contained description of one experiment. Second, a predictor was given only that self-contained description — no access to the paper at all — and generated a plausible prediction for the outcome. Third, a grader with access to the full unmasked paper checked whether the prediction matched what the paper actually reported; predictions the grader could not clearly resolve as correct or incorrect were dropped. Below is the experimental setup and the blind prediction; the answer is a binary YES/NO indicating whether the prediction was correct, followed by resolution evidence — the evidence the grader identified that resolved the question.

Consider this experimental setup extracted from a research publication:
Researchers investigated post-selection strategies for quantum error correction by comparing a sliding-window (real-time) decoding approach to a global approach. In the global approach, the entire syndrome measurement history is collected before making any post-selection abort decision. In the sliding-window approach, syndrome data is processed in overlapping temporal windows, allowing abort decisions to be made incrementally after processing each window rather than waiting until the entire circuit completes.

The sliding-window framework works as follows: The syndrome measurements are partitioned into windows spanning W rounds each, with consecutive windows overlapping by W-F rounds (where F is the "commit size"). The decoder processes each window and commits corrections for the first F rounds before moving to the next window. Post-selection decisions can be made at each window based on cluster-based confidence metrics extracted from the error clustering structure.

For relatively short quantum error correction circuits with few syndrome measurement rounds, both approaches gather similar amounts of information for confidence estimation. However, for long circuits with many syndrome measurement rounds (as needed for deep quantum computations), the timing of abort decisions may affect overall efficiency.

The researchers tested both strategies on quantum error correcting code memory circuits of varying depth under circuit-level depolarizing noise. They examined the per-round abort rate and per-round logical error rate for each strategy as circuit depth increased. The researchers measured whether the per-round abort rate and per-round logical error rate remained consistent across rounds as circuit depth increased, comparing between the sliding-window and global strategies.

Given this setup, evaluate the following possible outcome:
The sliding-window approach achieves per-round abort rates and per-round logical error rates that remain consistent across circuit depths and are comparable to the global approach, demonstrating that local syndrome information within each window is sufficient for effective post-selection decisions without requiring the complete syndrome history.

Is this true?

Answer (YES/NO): YES